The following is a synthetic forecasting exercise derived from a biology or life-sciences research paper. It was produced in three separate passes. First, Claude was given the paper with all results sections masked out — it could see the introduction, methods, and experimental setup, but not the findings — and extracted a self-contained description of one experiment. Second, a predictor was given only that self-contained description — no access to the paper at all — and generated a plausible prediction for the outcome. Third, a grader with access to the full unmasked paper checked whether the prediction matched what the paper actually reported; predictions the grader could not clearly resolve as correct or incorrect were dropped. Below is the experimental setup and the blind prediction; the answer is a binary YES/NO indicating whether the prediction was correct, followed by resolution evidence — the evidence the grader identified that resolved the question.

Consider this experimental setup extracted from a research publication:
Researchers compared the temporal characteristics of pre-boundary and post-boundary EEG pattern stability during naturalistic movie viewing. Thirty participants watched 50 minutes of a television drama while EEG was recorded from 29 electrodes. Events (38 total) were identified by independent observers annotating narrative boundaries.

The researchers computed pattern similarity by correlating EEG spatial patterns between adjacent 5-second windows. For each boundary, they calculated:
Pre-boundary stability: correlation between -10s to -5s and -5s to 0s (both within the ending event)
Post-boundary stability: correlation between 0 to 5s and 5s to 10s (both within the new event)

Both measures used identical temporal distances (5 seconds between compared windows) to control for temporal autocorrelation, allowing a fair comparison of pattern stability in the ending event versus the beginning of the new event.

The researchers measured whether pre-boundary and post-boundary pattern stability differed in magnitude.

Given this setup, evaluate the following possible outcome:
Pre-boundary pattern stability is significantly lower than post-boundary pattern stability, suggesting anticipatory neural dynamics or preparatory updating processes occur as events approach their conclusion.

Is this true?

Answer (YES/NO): NO